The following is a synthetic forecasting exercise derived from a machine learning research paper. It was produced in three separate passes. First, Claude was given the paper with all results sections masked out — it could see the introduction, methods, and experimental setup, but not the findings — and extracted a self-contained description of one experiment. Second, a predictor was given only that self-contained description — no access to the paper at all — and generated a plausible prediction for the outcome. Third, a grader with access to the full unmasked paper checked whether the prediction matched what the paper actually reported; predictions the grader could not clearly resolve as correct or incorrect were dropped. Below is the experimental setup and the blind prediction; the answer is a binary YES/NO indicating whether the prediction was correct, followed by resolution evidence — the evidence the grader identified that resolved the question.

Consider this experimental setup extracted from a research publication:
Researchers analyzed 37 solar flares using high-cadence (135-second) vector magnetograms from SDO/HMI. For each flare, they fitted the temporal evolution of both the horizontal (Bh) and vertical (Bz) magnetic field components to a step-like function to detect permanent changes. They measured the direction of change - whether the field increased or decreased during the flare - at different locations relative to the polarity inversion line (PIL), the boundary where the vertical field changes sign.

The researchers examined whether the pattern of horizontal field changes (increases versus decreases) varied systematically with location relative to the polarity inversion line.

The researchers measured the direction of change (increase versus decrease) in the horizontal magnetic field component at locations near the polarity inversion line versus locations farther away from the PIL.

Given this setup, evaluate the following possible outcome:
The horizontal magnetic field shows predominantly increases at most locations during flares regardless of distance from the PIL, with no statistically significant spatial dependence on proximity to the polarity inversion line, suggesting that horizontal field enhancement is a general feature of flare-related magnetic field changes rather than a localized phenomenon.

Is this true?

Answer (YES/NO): NO